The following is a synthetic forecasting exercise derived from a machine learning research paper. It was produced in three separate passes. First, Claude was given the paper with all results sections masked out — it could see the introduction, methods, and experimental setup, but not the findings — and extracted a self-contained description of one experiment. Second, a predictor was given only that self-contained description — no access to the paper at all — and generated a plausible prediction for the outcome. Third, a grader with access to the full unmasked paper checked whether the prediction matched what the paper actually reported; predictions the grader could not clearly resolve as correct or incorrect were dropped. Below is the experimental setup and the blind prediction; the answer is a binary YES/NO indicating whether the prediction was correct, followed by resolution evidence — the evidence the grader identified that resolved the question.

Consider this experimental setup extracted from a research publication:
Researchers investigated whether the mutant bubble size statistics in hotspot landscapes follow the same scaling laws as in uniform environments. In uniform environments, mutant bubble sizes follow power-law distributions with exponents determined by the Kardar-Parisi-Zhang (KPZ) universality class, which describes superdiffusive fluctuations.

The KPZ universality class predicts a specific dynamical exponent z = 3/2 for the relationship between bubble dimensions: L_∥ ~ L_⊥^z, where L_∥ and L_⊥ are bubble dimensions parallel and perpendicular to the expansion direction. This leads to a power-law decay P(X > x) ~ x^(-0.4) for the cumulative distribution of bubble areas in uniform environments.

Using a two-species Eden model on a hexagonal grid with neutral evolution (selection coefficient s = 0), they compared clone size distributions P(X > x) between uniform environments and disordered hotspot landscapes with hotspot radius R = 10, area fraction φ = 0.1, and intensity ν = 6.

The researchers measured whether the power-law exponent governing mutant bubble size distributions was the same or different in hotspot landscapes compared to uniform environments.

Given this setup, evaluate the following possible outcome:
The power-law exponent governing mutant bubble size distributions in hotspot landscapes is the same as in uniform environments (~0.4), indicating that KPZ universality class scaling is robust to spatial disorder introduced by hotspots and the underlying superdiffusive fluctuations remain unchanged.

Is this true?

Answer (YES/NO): YES